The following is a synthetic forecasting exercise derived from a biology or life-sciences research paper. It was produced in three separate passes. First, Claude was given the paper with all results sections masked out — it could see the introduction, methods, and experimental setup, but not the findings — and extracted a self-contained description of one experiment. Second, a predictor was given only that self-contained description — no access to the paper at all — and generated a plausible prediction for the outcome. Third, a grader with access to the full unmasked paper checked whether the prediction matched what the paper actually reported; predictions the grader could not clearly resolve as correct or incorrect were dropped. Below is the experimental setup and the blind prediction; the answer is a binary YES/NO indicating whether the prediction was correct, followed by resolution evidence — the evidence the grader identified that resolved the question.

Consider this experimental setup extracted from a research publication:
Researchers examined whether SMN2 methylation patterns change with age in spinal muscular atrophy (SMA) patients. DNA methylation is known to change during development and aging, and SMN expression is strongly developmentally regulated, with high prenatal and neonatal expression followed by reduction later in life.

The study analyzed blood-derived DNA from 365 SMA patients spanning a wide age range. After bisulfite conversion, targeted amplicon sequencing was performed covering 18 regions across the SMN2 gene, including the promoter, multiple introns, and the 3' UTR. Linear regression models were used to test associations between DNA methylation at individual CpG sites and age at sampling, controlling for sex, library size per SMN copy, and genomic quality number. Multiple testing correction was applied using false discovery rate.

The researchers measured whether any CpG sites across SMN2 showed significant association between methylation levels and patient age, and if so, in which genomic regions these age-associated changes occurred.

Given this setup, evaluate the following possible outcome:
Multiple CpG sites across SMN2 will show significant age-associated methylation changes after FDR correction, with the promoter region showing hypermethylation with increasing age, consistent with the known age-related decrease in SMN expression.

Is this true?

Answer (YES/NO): NO